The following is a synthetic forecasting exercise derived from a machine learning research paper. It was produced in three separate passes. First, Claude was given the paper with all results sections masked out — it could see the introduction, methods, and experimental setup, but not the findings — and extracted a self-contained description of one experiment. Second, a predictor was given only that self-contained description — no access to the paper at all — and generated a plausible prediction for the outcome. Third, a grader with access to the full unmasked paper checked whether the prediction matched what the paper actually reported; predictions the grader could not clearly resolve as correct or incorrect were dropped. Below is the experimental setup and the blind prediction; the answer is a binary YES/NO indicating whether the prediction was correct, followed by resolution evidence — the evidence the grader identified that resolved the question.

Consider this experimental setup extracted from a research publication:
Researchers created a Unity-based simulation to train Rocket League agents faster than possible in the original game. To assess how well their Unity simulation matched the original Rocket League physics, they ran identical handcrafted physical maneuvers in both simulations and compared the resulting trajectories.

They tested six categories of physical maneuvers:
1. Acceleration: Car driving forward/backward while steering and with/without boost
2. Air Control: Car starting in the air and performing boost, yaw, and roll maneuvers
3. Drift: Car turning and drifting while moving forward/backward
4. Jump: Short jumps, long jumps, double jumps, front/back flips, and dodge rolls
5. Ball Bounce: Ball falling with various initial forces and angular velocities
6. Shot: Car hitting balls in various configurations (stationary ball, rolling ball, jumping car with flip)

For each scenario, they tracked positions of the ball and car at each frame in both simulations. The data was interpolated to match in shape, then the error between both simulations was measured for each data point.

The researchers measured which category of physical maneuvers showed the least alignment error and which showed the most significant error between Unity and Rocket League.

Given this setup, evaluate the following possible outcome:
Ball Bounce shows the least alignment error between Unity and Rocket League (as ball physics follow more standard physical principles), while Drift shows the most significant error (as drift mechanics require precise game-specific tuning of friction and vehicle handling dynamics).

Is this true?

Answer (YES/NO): NO